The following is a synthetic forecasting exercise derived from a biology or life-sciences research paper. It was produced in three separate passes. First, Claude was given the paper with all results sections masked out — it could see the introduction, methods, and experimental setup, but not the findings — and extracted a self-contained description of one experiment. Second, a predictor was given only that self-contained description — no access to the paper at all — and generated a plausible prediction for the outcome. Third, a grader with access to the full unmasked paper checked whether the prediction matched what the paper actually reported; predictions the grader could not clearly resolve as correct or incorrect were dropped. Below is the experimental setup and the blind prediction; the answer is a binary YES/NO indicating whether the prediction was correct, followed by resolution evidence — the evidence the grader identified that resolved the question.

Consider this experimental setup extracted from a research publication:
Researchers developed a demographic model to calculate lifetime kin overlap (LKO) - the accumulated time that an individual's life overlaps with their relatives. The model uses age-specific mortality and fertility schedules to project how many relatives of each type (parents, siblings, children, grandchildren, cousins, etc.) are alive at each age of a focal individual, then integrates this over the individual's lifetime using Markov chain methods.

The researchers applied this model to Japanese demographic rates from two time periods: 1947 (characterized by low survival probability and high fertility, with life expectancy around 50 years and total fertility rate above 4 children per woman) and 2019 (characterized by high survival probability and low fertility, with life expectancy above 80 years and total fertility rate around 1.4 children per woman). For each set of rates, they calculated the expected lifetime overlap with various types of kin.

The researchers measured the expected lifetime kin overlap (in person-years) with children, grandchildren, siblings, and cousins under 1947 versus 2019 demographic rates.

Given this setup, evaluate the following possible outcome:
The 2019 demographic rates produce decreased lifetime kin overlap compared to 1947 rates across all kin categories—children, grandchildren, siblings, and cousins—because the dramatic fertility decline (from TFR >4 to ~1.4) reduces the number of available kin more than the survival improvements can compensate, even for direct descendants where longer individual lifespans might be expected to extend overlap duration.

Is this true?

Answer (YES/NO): YES